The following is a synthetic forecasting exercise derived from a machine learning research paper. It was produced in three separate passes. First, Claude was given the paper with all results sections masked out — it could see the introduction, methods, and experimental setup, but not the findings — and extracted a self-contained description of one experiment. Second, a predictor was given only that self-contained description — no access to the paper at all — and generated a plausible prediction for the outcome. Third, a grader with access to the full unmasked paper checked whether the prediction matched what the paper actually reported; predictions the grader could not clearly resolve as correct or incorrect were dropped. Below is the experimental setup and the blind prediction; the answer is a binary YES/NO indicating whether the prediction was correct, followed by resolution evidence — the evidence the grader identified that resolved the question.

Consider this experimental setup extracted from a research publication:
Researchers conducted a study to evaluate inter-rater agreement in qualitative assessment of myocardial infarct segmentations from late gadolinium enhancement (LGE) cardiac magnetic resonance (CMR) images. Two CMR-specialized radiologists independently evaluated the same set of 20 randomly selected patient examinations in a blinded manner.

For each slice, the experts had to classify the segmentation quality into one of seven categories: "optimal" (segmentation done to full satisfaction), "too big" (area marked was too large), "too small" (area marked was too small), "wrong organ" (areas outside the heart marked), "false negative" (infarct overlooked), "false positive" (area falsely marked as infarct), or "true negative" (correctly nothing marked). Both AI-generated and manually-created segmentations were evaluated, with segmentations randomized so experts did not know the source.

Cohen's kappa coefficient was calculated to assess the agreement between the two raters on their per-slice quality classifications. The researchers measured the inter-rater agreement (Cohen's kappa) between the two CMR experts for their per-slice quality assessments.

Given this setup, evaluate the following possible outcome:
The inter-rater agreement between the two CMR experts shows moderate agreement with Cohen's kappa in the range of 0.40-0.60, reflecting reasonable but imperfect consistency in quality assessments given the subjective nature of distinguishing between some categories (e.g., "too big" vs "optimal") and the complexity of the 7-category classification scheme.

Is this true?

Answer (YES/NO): NO